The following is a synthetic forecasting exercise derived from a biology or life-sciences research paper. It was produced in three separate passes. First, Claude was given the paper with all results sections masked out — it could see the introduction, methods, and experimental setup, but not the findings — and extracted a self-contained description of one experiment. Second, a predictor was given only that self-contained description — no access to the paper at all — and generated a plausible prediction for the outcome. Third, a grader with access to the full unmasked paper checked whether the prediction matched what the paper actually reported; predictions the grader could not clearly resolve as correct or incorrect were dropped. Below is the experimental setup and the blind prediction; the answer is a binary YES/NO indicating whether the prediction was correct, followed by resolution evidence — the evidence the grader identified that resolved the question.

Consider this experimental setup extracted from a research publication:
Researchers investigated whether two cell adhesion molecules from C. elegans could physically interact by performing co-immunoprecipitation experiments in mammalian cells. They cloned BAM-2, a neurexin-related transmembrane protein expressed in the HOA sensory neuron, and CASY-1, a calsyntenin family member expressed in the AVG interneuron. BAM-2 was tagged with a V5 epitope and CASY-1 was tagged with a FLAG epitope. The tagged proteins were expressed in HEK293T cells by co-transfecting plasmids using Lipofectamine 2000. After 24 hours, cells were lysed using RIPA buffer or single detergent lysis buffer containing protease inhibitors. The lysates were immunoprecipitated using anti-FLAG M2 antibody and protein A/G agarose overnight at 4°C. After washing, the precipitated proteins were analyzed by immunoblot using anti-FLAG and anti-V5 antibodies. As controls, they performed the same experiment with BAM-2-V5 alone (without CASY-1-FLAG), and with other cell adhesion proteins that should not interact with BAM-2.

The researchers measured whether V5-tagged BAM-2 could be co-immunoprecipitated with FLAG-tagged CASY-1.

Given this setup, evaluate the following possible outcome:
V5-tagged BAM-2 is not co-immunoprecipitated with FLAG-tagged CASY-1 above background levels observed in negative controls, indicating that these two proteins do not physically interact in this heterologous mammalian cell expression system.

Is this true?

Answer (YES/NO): NO